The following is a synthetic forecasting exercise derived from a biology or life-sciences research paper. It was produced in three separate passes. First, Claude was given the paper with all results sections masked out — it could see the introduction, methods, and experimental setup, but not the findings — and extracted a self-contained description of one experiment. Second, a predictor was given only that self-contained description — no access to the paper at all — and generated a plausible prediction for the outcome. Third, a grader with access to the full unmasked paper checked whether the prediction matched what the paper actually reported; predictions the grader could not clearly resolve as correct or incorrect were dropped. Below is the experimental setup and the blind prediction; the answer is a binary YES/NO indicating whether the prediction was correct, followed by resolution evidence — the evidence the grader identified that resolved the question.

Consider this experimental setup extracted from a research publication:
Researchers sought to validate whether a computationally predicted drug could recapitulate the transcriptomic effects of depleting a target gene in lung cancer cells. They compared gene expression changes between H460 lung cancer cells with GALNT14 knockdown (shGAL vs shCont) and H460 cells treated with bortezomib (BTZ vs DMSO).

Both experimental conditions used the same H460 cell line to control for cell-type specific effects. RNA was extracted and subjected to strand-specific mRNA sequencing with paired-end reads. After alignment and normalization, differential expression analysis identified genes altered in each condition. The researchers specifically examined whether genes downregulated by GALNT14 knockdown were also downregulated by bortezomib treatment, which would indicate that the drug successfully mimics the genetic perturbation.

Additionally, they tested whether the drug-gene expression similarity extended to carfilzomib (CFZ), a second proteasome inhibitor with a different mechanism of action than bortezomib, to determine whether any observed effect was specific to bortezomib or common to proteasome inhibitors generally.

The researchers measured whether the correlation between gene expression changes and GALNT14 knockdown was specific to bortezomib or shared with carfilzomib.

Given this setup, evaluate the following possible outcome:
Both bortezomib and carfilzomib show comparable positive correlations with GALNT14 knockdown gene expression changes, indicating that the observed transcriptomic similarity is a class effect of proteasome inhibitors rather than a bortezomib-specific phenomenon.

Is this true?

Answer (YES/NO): NO